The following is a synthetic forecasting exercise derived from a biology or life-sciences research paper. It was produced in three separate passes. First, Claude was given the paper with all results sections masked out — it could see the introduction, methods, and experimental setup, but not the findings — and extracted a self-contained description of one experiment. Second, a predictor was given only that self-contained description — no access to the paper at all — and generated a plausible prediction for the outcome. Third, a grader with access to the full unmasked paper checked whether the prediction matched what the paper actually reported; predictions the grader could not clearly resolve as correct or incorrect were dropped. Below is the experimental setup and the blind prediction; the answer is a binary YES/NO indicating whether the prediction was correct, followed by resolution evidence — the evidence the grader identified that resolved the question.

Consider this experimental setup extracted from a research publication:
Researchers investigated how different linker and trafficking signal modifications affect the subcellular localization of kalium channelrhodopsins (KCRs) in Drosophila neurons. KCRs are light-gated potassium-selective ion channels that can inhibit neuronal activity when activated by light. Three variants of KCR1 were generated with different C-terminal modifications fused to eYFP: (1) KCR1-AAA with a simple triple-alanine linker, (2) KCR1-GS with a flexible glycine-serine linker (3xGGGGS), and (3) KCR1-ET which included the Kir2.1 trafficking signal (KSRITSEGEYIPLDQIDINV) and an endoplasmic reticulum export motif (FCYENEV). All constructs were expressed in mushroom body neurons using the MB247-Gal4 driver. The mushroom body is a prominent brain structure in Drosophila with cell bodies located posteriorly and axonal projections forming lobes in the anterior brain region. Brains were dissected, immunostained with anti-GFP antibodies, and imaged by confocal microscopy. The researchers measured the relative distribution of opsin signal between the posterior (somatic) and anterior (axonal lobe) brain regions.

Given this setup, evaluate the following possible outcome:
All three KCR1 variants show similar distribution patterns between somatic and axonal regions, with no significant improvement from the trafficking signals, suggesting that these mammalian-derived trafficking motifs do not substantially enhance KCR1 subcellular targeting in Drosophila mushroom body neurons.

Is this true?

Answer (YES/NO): NO